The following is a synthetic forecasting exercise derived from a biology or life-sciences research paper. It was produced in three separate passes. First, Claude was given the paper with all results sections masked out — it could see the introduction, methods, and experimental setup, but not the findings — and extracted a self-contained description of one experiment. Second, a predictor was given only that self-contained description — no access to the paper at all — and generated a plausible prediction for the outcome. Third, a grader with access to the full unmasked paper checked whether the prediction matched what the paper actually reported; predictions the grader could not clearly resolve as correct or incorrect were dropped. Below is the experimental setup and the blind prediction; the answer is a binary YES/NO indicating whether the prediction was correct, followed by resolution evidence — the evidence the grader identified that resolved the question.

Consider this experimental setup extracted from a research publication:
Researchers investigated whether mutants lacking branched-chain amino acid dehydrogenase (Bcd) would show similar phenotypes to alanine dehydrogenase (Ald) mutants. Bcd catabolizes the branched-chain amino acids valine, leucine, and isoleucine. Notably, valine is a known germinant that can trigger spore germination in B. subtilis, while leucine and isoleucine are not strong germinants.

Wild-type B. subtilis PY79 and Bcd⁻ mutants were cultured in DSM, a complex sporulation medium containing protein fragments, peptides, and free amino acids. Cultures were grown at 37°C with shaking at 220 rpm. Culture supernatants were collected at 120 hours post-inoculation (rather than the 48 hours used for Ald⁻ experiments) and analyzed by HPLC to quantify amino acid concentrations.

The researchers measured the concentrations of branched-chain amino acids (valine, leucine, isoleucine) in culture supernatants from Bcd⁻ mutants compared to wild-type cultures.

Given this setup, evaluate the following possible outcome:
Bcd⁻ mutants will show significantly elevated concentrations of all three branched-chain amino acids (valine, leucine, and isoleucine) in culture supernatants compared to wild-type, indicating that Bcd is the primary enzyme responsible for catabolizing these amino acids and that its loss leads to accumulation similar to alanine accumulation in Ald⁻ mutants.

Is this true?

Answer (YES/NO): YES